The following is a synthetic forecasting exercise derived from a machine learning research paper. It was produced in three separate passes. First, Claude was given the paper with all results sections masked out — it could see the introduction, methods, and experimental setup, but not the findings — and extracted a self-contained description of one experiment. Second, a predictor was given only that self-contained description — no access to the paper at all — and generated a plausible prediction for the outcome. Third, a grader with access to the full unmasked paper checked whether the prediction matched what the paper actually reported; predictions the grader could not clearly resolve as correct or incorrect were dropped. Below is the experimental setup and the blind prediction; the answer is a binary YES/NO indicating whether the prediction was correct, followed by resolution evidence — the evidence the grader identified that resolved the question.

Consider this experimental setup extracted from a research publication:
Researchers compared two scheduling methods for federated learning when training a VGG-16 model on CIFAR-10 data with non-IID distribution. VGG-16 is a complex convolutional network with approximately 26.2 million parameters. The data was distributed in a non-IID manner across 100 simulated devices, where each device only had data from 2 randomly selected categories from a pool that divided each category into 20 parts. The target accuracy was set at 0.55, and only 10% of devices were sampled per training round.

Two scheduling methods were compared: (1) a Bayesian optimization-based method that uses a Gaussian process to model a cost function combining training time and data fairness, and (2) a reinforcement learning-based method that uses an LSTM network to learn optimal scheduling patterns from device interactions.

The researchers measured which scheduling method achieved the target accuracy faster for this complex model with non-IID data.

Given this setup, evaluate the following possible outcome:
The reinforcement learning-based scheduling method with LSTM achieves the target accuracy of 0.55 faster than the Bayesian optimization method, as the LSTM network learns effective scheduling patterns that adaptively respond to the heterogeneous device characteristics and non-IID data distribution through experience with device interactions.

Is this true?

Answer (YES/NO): YES